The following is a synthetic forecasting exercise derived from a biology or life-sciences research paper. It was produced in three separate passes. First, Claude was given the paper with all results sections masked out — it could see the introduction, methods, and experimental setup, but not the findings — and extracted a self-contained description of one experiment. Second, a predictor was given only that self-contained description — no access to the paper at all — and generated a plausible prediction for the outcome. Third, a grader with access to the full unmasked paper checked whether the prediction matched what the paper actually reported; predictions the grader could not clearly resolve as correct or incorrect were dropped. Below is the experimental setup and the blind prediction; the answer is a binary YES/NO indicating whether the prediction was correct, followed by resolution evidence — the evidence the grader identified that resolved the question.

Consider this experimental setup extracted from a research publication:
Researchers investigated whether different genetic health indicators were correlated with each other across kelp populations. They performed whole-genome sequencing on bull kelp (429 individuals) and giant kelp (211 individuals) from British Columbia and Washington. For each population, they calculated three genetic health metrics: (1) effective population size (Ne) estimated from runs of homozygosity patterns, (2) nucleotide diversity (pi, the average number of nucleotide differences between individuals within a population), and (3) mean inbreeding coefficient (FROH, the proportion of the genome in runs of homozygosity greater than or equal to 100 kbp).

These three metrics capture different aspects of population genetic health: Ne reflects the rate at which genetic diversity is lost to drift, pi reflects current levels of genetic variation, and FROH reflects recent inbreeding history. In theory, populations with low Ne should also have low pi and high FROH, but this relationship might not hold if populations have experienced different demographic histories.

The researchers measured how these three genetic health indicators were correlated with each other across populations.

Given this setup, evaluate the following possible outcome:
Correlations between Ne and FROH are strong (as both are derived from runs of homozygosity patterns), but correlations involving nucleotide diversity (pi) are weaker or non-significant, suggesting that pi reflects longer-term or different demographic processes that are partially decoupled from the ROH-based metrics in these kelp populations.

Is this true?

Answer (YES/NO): NO